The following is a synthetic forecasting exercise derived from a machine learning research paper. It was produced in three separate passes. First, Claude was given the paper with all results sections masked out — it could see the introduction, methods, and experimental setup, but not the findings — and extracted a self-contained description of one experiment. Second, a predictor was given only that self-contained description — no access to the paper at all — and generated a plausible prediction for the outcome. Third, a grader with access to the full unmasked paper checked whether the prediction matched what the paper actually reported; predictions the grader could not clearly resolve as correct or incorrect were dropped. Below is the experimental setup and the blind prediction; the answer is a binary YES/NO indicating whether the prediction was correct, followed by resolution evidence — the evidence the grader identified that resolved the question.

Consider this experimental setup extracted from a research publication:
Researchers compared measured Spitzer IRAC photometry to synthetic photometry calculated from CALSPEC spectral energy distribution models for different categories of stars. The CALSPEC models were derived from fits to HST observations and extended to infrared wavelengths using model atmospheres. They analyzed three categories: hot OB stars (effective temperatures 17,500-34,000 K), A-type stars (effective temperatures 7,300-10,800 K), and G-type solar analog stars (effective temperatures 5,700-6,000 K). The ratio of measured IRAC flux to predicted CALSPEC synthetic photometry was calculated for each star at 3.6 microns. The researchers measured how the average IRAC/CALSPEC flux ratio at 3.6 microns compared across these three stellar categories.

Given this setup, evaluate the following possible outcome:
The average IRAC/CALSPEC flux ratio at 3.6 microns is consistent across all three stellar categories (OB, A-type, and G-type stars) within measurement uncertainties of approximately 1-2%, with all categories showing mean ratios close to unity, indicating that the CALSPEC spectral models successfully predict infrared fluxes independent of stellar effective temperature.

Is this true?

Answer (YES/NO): NO